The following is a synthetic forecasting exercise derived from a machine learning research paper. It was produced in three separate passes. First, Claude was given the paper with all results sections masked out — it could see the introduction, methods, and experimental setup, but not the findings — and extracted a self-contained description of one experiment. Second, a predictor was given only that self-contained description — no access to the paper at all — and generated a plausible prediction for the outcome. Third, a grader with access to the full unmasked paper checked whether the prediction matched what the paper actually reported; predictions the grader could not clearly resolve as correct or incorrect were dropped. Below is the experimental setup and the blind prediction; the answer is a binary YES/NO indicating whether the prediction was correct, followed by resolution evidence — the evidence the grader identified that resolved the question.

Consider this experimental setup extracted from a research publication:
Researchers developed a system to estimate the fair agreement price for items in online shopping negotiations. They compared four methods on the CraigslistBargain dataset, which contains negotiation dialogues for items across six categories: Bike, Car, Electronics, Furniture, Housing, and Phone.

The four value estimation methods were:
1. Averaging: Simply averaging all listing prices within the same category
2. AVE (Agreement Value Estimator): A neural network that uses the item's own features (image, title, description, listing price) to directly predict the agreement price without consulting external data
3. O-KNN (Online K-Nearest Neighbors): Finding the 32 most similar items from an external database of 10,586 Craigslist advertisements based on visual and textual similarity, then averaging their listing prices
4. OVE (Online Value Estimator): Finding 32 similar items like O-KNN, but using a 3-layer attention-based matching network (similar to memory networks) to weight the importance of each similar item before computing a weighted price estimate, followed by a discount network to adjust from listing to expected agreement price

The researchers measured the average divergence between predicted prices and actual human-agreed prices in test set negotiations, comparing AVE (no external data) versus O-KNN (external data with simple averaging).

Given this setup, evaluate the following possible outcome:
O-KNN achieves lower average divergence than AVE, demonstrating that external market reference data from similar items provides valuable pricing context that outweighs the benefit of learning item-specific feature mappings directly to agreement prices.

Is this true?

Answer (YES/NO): YES